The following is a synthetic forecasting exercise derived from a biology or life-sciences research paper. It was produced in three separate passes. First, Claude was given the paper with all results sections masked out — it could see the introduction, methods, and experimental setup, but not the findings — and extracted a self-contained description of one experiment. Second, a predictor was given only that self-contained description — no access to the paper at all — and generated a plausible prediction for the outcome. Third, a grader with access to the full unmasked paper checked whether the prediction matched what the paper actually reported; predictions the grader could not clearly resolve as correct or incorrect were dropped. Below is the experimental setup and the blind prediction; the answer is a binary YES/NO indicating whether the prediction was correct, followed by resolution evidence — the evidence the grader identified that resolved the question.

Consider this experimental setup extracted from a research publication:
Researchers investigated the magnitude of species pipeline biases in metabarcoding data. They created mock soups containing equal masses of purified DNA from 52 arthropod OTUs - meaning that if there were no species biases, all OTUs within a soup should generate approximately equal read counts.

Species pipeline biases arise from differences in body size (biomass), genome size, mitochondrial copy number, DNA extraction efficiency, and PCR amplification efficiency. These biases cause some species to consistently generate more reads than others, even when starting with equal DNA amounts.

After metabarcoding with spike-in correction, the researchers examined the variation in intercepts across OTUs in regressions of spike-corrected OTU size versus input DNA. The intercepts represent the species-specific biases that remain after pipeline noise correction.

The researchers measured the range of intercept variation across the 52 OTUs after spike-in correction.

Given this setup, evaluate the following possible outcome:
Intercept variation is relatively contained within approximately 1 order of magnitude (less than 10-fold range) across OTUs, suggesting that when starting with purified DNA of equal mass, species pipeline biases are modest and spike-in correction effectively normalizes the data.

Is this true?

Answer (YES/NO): NO